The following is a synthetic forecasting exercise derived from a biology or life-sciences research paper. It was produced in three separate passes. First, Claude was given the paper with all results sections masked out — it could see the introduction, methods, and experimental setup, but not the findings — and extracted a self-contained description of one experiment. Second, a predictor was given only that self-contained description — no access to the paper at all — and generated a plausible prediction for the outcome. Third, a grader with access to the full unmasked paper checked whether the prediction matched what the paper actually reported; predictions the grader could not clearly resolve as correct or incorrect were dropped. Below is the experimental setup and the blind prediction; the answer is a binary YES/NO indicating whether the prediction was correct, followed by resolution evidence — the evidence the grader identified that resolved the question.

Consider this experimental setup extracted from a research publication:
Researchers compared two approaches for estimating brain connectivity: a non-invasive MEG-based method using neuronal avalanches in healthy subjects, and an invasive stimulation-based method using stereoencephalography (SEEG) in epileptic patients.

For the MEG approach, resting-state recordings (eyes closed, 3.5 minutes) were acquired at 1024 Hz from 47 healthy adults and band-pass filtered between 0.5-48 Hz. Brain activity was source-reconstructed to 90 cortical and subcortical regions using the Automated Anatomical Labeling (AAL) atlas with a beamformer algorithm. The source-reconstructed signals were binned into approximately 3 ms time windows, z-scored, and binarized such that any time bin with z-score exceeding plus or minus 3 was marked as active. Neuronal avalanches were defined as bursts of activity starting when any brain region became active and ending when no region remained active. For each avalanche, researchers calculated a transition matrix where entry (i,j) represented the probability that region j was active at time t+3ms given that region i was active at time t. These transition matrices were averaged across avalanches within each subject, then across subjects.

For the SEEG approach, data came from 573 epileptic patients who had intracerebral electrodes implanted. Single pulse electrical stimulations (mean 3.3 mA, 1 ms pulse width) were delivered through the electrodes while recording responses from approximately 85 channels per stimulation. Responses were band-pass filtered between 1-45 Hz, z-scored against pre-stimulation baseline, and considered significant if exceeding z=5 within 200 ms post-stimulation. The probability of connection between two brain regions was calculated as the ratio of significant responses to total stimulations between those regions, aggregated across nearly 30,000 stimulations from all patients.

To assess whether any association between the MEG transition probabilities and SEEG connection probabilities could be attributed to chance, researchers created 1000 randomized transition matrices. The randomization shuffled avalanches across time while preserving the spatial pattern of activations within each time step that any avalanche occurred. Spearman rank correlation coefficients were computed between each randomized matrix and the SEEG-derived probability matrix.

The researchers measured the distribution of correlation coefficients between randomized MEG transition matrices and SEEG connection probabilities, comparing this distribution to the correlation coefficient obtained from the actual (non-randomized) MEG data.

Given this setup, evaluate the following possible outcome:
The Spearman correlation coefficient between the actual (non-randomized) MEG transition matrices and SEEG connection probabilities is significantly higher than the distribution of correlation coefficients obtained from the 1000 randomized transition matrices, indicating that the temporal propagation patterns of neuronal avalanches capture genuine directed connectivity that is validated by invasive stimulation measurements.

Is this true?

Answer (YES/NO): YES